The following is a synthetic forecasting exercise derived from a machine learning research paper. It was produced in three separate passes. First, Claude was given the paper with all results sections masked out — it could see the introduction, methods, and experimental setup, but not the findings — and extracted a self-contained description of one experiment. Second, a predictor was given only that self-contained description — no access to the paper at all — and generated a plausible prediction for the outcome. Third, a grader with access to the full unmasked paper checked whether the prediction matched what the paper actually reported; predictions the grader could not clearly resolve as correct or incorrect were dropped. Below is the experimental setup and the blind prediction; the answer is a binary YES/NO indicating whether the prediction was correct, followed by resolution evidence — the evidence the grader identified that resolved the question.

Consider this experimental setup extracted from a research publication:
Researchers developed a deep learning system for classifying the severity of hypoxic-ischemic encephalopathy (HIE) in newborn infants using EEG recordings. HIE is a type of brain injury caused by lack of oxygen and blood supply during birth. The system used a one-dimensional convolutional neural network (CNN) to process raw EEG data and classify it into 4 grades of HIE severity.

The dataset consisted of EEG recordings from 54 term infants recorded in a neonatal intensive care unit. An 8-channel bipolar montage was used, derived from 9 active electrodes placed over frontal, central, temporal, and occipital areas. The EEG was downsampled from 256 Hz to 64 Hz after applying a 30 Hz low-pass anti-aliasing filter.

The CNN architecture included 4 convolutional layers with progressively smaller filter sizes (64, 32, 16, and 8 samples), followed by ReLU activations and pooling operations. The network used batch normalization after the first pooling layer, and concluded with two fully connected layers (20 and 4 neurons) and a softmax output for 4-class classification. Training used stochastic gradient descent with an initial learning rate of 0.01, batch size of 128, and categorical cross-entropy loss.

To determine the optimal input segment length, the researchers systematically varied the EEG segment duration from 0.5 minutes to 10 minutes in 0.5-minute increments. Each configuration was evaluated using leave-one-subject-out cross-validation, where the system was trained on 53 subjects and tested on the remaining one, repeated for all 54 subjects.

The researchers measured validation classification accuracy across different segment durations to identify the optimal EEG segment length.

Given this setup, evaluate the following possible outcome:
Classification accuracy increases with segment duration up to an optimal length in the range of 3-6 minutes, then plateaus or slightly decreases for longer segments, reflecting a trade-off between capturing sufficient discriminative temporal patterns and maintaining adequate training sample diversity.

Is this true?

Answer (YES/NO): YES